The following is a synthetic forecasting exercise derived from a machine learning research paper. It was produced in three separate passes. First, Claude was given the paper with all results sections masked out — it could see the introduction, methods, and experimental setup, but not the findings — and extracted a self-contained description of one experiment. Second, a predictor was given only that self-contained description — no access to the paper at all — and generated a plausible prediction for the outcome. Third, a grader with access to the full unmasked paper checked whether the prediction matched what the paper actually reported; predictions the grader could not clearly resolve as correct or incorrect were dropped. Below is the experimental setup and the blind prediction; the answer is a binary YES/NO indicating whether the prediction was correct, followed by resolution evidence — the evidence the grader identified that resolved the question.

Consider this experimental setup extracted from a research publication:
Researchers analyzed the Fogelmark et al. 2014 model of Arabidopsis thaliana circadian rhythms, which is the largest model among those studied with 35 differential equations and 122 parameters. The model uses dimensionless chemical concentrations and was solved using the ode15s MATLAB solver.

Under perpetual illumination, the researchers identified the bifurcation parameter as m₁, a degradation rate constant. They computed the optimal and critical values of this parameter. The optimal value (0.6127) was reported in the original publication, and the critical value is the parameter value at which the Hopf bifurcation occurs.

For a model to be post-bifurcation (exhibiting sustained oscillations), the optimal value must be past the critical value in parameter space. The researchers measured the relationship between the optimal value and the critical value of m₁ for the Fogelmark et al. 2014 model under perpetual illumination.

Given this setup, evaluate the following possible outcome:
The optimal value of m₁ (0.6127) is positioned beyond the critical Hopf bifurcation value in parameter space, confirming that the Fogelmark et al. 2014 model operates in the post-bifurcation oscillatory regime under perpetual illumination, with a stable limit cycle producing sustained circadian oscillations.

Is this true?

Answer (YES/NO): NO